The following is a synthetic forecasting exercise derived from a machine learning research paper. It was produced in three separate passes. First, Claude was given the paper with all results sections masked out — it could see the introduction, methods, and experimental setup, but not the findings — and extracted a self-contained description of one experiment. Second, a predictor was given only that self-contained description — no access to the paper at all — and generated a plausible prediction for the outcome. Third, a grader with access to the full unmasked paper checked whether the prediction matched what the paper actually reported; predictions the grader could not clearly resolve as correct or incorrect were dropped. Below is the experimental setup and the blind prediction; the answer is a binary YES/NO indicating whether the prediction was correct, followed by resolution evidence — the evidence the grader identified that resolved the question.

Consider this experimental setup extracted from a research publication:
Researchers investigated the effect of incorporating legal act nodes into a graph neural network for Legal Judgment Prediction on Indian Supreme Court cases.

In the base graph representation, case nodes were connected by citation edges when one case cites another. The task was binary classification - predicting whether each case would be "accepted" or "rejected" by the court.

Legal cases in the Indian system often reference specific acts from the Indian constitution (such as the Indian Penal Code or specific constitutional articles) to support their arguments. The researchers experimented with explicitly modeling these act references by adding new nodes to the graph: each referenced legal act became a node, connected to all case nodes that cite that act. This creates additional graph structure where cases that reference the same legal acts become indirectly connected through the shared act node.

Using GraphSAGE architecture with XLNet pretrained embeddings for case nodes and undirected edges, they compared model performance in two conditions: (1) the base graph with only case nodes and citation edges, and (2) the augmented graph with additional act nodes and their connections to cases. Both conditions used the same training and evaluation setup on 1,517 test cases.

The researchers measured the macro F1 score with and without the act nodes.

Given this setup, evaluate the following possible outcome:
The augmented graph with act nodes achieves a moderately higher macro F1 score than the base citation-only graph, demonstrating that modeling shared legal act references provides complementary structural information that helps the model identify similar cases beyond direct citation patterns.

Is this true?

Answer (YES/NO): NO